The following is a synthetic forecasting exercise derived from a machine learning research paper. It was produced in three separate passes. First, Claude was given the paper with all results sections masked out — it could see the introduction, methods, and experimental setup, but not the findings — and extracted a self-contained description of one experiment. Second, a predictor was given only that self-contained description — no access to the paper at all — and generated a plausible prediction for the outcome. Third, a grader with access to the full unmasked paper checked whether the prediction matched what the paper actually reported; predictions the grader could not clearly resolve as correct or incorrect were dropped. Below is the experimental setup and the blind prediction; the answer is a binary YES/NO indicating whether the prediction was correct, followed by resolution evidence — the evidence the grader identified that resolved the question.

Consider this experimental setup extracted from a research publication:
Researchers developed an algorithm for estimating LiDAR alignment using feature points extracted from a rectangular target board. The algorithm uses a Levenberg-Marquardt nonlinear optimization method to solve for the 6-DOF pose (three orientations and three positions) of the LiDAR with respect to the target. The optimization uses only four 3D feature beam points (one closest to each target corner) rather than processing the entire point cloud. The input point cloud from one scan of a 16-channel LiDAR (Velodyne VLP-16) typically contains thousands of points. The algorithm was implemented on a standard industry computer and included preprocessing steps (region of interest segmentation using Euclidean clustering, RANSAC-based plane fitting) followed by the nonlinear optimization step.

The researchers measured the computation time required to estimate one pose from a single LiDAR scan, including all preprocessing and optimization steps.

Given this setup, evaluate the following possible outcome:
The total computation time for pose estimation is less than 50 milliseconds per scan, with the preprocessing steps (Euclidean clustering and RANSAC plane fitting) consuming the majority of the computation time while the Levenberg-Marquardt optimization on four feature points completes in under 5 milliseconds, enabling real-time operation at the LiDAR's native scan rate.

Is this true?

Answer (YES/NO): NO